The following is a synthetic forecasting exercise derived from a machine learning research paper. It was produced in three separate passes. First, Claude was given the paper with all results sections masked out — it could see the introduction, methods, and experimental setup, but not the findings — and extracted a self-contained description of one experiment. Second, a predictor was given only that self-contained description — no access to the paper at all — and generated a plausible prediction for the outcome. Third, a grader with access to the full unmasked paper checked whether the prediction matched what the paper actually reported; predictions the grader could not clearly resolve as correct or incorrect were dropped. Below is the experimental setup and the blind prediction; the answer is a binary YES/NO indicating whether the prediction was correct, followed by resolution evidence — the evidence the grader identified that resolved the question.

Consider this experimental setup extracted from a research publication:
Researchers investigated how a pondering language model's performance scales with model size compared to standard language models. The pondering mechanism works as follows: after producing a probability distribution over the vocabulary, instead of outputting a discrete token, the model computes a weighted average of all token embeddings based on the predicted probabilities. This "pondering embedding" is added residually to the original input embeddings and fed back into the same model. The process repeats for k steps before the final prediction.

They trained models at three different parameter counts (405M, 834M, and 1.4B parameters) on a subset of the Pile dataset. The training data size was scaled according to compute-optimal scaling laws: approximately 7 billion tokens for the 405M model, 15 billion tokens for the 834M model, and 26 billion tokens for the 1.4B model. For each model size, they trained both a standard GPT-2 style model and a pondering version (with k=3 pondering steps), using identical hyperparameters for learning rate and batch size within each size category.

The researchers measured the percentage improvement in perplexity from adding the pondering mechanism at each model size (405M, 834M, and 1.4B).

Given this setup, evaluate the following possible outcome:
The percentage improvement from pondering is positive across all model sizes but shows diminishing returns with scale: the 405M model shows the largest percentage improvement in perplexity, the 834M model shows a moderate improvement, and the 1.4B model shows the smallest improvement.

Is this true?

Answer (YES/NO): NO